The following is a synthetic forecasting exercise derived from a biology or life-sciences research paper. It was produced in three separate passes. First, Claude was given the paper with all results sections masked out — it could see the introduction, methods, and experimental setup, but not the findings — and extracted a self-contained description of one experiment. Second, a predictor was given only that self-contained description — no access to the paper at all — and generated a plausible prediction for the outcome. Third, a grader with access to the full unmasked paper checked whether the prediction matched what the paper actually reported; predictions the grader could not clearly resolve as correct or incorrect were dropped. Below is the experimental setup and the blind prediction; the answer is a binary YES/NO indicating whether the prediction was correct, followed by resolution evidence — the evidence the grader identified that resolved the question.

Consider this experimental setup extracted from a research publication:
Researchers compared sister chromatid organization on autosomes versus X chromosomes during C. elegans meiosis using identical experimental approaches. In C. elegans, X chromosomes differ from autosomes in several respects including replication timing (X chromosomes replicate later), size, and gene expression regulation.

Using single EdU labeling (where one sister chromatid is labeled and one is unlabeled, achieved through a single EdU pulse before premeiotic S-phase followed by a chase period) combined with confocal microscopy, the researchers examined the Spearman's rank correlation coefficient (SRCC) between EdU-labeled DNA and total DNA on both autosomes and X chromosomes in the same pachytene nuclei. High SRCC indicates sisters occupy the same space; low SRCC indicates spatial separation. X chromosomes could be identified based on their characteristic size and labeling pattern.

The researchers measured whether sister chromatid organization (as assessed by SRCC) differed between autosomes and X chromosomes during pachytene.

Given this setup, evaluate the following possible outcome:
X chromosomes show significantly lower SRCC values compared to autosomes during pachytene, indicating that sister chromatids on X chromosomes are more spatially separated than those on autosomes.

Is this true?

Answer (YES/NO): YES